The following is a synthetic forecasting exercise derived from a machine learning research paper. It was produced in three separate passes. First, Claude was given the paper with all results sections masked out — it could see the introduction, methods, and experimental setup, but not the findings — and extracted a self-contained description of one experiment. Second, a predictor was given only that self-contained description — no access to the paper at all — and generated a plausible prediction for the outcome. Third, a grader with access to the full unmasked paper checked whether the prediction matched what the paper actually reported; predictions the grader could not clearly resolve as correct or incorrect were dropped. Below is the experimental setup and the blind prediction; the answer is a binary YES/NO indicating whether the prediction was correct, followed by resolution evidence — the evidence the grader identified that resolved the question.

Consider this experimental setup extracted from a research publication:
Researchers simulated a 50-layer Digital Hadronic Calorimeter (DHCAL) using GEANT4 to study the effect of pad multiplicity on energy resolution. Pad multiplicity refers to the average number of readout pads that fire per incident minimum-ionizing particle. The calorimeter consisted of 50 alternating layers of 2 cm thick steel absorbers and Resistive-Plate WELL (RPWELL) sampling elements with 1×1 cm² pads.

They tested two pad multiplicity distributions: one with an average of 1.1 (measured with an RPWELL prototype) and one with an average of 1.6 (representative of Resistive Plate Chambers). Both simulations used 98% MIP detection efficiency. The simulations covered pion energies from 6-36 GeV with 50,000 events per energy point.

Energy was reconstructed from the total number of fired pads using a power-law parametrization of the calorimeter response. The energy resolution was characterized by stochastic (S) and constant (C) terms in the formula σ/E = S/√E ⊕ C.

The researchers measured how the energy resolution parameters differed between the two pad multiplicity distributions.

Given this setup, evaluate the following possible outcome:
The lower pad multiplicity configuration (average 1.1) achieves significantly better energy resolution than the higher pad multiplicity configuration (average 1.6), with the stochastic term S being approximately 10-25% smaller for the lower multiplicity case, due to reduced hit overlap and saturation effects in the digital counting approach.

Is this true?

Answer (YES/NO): NO